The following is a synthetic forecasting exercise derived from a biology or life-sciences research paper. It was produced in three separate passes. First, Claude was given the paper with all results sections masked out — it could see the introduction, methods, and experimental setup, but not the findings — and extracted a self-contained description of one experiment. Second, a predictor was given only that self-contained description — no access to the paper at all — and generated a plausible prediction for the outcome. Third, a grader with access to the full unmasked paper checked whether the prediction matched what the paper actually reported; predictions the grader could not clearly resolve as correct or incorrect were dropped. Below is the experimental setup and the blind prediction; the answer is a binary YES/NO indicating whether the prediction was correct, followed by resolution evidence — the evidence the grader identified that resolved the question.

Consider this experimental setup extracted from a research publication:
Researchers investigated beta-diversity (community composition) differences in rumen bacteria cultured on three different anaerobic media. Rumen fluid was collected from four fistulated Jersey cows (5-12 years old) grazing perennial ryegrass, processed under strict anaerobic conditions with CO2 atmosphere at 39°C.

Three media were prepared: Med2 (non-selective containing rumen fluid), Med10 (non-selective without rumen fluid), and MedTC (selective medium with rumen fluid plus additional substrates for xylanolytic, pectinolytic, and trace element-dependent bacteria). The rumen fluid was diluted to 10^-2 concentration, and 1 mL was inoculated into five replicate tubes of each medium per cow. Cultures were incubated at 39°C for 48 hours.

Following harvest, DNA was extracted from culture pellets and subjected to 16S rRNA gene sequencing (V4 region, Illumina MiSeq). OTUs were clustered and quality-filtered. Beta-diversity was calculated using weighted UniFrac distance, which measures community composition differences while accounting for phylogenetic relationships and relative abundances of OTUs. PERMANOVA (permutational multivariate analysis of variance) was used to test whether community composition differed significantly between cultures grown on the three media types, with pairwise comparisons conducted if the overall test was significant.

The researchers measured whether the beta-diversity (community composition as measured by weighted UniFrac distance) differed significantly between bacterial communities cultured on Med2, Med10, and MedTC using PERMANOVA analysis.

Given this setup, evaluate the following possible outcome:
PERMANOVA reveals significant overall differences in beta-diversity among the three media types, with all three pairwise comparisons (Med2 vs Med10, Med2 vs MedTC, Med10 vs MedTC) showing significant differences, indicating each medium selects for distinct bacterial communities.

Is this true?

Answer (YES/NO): NO